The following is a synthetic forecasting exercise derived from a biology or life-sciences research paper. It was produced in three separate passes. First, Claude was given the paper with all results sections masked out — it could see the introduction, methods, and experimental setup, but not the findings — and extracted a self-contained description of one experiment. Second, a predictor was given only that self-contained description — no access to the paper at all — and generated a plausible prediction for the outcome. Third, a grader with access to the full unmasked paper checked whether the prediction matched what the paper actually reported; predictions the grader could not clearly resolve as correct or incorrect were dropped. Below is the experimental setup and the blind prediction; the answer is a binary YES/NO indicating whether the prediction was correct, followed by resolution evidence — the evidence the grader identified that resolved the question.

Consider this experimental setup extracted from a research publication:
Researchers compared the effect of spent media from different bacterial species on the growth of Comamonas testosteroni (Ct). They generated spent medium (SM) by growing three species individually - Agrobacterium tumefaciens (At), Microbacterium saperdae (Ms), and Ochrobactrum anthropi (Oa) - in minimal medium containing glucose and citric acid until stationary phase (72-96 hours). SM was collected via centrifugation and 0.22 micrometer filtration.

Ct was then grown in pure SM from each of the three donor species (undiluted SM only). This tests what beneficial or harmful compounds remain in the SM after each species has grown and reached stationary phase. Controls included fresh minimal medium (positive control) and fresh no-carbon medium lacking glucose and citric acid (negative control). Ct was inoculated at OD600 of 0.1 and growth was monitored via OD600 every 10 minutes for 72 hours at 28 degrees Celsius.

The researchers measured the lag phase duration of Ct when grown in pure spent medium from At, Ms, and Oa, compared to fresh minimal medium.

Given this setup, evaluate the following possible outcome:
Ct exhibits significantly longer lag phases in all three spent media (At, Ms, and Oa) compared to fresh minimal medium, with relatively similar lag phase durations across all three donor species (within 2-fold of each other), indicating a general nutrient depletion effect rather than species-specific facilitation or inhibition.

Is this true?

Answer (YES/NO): NO